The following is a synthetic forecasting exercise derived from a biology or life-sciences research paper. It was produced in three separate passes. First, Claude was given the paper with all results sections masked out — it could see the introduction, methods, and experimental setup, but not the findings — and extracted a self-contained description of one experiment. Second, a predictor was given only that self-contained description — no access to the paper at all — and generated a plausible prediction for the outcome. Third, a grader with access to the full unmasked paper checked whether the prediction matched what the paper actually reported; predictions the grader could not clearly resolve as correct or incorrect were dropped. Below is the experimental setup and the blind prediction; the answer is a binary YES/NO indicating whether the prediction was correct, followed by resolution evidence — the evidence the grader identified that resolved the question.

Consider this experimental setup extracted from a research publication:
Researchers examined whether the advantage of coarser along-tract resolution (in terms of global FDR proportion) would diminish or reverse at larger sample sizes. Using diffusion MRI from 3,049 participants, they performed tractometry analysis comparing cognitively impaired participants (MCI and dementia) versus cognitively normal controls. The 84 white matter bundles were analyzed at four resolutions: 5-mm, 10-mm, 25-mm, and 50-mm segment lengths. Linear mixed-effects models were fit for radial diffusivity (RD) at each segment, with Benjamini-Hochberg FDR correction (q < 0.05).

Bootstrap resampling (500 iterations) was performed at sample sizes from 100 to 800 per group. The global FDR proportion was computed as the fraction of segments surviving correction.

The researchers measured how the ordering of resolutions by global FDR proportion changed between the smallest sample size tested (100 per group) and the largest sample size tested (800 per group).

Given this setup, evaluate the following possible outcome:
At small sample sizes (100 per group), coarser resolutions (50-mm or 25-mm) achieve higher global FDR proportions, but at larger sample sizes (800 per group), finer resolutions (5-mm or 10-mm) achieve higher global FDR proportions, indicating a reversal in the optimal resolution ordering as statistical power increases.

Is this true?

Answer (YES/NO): NO